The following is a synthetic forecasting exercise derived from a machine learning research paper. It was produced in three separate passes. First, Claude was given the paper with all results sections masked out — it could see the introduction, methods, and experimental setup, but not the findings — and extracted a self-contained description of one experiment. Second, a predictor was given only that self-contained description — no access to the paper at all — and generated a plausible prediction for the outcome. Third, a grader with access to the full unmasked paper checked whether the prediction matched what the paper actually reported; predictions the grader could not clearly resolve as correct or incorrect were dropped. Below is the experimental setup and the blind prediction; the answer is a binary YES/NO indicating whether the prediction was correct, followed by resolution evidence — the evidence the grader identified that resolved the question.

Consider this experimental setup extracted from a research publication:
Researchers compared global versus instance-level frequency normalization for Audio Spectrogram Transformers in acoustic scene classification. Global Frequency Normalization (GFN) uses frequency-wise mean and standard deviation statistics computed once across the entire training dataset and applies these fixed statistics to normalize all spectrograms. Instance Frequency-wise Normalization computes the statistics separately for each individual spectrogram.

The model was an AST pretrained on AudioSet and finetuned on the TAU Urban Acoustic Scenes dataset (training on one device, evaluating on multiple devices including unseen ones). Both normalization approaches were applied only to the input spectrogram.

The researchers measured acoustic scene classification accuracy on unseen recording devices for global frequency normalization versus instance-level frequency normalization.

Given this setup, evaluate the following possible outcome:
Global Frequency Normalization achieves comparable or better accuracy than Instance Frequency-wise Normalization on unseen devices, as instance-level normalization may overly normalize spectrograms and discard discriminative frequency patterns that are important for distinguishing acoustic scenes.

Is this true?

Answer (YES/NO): NO